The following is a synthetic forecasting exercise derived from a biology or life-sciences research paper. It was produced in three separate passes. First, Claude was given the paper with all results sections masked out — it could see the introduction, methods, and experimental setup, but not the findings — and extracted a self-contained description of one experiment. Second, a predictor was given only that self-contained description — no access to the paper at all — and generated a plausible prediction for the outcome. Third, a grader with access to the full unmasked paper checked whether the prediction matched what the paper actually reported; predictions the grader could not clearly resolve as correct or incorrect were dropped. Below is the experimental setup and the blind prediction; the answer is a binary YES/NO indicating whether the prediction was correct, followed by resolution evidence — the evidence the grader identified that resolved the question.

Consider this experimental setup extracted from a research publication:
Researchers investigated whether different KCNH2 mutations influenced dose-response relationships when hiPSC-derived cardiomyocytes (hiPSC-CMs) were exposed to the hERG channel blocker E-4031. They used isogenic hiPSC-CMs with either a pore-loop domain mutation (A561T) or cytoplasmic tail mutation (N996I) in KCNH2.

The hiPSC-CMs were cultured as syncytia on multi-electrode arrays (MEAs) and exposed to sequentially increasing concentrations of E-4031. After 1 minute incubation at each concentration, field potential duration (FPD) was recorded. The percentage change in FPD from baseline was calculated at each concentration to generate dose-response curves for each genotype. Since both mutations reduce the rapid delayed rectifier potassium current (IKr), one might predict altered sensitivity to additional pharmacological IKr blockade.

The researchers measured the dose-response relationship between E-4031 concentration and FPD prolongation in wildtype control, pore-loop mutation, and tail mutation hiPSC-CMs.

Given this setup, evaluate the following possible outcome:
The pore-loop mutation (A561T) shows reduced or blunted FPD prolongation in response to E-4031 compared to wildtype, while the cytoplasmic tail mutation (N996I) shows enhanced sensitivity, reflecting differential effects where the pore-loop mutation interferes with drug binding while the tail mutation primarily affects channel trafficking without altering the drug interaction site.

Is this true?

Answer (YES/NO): NO